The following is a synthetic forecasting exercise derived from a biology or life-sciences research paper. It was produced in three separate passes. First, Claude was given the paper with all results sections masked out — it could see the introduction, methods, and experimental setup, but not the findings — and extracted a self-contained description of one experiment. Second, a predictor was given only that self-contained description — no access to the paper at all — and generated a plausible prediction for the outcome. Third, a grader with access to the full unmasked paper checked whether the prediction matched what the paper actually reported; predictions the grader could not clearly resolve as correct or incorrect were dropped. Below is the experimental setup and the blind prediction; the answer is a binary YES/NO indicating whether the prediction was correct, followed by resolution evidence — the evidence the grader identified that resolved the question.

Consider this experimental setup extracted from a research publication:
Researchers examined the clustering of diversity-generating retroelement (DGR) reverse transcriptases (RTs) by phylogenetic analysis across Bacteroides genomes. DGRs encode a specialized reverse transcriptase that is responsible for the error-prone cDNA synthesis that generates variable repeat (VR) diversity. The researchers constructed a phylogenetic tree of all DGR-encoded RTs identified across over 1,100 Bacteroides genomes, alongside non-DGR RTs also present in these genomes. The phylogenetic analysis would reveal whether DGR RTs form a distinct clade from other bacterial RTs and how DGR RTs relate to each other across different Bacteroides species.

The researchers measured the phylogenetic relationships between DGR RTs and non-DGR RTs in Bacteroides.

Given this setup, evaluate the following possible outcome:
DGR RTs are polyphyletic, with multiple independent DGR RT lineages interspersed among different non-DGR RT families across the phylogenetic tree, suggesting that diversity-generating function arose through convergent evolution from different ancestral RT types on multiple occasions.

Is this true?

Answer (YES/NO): NO